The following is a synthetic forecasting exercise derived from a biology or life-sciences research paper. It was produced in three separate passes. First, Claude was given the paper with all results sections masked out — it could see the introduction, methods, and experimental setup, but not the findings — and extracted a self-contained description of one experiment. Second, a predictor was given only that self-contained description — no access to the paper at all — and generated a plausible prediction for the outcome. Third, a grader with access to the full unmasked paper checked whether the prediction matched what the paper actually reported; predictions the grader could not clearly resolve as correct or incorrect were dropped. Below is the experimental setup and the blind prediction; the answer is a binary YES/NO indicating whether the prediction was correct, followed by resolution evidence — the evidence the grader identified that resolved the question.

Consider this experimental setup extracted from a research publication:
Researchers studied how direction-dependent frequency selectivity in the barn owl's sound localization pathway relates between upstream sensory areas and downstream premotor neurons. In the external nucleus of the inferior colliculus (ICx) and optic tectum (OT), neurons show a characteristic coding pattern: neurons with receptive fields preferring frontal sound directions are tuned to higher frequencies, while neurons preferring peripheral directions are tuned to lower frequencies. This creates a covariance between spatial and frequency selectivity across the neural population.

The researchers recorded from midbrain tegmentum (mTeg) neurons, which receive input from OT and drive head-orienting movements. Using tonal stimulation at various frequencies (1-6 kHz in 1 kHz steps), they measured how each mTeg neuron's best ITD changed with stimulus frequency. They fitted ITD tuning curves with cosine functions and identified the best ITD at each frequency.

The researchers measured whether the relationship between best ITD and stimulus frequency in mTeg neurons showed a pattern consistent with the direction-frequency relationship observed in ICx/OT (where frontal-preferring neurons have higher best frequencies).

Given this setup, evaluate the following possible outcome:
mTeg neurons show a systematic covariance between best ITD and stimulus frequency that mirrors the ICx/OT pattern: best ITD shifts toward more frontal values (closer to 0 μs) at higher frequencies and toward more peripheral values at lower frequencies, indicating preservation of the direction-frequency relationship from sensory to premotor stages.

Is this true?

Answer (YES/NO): YES